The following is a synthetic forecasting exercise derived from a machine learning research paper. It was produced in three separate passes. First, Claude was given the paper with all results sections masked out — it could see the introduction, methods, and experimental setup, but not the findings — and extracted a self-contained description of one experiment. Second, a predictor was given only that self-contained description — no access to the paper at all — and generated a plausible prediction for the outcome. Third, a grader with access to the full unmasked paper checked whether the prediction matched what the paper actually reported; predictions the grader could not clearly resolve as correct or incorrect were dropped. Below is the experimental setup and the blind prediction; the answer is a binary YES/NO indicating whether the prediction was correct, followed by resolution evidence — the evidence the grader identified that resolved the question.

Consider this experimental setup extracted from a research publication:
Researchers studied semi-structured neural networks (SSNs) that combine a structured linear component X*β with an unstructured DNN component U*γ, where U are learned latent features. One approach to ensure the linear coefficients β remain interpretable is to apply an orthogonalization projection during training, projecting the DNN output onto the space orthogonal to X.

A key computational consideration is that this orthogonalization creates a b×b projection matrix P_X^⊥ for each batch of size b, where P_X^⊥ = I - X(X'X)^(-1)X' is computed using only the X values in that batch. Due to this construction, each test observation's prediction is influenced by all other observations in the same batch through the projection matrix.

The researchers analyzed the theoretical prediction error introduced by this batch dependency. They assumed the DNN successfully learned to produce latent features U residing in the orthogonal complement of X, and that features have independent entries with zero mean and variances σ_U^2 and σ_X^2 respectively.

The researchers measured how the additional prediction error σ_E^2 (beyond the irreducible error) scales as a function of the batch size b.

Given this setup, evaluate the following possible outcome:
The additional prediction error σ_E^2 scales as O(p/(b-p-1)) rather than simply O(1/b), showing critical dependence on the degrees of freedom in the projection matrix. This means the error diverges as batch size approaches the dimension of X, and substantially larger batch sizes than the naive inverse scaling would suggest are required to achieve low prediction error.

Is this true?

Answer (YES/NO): NO